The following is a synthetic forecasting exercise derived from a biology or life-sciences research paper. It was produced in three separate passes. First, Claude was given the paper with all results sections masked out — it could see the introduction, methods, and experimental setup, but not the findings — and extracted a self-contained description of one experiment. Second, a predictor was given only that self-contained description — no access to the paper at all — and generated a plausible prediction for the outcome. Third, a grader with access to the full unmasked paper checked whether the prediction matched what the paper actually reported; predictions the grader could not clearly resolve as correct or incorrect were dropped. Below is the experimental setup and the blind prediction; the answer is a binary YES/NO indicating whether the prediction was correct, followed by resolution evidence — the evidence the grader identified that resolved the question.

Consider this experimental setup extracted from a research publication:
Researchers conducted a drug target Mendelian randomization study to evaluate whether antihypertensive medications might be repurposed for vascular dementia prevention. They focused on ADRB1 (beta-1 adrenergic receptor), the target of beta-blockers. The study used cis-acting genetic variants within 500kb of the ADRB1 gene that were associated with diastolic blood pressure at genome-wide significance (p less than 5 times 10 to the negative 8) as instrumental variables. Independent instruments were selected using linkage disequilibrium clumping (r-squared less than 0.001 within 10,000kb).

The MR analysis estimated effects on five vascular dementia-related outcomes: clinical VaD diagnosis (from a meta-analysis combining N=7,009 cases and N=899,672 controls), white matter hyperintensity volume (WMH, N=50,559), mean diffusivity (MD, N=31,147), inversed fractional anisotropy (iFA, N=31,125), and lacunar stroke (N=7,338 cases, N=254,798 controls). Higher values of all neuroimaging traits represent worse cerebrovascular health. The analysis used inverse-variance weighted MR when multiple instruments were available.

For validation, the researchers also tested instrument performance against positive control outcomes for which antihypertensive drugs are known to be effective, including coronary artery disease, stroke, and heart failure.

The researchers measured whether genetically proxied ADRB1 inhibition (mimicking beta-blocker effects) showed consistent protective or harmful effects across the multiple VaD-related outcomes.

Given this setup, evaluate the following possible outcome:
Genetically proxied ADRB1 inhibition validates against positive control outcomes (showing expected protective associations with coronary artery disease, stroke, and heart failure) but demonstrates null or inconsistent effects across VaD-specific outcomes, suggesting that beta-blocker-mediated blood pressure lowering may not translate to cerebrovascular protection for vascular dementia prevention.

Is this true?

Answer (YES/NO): NO